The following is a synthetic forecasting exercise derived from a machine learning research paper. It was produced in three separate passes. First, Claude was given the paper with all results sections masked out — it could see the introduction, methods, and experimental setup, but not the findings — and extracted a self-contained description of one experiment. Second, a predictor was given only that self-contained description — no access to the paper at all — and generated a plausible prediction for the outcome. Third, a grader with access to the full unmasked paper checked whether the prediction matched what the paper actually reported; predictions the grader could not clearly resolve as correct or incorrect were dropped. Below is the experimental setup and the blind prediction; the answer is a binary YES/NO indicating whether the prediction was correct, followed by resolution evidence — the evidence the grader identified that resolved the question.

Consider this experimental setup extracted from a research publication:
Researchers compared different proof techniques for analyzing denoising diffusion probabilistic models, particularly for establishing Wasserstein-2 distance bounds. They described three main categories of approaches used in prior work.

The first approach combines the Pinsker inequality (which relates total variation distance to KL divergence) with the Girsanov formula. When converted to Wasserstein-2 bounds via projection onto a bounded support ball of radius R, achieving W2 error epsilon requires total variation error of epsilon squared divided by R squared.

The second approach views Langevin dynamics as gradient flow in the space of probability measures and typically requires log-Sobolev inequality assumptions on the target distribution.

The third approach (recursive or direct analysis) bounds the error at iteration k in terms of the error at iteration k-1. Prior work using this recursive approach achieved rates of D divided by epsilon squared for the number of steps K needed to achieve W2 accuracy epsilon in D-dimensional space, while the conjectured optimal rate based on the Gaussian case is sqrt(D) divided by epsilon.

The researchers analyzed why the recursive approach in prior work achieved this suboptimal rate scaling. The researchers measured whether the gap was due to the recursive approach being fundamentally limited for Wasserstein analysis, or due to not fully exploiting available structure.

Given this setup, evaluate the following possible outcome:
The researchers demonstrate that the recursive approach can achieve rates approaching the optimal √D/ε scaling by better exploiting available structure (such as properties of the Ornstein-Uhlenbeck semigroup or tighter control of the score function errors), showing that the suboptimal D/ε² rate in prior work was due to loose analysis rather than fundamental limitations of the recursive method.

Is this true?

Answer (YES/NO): YES